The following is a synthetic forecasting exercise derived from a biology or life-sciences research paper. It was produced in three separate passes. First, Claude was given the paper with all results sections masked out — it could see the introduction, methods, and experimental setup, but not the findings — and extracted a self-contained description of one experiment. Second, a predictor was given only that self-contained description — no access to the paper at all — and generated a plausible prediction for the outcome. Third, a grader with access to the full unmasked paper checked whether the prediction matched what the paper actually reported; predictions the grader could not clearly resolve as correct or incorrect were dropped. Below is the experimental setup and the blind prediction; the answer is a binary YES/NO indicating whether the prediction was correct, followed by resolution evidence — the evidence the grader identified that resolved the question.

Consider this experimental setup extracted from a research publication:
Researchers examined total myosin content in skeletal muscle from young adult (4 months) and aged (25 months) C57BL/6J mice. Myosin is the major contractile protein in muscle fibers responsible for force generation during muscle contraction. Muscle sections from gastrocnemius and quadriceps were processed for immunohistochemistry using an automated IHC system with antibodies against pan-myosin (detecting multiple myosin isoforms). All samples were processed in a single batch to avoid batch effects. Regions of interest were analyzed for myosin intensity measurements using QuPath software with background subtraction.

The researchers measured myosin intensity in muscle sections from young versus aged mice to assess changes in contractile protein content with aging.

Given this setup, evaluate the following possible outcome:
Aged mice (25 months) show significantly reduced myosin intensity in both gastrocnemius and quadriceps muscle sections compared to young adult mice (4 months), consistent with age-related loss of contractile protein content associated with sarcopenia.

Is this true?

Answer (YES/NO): YES